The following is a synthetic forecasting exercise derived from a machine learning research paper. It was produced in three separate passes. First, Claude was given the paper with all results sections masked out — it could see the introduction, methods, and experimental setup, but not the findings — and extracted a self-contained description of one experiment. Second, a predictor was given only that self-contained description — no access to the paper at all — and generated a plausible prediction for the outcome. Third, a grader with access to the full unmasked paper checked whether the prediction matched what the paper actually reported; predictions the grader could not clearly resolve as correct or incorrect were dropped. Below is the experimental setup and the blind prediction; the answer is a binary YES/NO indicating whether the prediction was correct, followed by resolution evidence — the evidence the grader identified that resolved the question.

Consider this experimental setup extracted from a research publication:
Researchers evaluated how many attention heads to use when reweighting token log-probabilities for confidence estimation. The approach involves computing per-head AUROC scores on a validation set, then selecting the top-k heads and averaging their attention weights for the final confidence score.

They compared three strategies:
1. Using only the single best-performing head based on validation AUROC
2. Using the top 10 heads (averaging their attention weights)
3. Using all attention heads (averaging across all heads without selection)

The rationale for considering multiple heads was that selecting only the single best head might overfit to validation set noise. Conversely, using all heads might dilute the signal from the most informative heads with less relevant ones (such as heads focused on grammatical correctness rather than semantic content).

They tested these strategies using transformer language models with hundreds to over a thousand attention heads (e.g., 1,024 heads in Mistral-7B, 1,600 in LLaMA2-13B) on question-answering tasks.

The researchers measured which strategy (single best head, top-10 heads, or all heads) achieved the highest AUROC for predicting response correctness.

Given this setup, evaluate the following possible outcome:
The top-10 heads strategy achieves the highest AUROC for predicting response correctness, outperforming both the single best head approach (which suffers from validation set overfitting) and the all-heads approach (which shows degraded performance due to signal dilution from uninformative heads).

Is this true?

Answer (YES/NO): YES